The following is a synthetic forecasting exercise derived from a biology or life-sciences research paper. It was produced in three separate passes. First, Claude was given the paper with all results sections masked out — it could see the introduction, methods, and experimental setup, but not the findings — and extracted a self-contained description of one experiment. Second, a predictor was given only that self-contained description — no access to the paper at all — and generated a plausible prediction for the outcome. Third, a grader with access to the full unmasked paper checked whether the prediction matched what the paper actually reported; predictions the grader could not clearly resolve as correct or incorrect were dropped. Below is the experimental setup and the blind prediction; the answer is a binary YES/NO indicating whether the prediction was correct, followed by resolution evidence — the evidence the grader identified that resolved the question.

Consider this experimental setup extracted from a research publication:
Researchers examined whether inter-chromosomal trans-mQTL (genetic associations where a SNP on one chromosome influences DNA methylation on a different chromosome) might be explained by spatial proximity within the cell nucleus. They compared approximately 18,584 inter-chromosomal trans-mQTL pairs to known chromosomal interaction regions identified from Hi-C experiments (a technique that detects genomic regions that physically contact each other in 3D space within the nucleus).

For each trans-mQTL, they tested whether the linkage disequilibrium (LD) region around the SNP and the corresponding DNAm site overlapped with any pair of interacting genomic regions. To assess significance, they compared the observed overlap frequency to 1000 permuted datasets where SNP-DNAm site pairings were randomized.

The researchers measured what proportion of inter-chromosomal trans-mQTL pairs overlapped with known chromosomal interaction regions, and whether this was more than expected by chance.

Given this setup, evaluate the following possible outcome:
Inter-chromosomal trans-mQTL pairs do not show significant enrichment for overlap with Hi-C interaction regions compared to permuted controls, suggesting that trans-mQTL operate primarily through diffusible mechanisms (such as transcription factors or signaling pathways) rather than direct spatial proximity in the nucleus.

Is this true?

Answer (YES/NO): NO